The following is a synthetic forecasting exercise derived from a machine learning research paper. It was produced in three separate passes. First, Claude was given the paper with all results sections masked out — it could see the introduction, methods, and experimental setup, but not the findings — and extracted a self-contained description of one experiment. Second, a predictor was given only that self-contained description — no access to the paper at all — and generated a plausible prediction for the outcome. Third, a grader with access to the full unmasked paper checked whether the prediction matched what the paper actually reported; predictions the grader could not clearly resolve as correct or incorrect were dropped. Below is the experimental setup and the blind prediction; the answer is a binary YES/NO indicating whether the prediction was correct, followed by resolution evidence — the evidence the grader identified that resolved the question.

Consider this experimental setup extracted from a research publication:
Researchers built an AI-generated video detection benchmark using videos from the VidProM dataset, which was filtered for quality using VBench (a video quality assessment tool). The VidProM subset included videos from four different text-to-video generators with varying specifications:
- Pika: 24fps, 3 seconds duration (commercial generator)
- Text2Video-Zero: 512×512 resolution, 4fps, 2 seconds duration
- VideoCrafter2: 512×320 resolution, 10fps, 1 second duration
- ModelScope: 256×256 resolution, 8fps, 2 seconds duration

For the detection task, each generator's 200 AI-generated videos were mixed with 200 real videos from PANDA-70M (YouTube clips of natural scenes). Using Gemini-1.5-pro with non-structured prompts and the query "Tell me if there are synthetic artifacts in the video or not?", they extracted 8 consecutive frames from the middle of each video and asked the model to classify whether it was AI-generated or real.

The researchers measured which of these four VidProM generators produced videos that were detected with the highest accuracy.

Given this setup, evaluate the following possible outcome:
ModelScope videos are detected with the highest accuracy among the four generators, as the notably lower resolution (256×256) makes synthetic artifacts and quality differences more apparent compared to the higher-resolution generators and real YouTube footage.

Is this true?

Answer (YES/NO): YES